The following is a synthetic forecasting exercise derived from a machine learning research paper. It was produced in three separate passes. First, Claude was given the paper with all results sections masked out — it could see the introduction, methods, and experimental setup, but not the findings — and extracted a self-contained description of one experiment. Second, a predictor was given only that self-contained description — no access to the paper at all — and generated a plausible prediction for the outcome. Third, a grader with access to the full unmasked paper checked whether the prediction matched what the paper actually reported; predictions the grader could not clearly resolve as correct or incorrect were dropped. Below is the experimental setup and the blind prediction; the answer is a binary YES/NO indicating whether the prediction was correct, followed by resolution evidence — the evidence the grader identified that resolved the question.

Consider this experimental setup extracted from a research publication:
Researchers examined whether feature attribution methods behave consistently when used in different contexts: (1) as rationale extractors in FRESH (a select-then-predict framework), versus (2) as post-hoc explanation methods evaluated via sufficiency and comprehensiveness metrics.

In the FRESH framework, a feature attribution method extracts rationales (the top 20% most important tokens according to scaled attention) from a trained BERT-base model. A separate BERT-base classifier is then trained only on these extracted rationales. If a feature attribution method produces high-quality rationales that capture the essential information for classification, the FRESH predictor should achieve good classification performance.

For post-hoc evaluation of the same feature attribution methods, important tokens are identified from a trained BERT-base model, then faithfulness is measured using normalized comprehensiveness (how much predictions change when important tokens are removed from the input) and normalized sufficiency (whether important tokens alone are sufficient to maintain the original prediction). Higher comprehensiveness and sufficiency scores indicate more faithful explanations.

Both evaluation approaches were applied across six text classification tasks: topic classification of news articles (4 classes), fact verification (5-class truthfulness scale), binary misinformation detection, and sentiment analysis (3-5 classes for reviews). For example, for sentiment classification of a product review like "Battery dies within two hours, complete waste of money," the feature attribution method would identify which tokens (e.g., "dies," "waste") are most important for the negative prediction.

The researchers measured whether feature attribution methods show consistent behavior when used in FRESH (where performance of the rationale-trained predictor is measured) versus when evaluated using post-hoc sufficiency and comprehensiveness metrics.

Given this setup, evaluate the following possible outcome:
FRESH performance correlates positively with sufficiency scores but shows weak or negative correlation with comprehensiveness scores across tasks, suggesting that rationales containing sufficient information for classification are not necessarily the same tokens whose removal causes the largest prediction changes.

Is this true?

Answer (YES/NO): NO